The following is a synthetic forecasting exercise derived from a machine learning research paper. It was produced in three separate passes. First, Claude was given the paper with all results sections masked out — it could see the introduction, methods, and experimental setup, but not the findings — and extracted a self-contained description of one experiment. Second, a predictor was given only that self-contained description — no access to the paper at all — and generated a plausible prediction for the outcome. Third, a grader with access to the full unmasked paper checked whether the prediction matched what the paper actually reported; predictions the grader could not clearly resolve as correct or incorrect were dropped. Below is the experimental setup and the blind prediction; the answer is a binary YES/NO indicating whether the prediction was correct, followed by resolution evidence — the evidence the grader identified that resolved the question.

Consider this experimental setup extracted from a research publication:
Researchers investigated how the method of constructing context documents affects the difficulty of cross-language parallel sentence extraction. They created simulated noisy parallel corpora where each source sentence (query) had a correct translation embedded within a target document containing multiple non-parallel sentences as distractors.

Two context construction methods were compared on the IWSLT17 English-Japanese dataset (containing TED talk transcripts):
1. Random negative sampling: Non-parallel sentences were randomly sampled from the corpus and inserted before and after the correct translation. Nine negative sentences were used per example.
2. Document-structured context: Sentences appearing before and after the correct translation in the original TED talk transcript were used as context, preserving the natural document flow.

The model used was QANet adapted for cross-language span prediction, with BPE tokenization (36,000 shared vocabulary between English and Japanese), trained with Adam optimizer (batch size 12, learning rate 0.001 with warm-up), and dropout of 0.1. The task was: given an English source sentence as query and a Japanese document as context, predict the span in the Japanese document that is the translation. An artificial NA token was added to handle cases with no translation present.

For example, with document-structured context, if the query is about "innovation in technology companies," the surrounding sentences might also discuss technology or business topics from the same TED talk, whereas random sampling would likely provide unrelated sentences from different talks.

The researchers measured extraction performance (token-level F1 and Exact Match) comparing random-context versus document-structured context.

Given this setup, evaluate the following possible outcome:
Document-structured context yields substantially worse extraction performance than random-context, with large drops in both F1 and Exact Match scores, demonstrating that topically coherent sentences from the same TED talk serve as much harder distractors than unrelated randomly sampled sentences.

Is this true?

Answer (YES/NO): YES